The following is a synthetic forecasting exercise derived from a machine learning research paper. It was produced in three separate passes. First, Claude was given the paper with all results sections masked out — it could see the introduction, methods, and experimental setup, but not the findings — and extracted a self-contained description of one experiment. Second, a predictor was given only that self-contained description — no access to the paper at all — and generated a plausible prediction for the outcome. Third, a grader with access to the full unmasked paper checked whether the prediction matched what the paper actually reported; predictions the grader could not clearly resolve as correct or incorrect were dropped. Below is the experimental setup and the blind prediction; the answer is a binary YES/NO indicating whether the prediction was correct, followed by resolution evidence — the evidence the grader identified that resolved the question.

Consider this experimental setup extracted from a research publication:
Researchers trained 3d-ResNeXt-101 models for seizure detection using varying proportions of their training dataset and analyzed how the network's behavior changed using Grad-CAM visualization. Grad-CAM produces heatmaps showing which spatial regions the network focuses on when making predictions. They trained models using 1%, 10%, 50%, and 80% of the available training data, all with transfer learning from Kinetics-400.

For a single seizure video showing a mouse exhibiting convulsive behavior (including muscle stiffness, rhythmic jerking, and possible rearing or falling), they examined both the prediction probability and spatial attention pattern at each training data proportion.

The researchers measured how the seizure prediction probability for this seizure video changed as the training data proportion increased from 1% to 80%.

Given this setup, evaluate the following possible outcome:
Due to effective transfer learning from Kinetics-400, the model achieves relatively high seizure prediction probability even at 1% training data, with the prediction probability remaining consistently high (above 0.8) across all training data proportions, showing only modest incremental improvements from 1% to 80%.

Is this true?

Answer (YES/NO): NO